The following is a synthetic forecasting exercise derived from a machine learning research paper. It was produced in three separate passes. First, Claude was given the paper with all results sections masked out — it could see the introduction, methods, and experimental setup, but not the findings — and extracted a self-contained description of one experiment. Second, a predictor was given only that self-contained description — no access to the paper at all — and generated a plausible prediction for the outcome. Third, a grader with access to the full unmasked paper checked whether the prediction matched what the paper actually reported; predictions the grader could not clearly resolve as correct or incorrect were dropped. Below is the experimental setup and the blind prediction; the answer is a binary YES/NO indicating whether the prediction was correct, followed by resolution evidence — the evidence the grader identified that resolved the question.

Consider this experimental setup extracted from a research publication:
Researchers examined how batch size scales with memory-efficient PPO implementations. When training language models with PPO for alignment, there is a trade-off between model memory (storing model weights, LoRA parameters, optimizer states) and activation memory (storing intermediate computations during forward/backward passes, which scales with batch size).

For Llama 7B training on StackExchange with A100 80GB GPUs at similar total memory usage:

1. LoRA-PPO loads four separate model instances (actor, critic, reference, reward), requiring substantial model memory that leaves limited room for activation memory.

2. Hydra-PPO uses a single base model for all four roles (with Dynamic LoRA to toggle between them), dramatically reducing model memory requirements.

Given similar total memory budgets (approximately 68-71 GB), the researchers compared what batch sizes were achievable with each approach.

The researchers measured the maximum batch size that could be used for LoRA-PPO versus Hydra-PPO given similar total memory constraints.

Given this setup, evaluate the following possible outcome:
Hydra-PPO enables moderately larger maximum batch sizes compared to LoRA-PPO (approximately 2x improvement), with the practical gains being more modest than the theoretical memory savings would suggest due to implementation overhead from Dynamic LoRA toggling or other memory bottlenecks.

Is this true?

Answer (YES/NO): NO